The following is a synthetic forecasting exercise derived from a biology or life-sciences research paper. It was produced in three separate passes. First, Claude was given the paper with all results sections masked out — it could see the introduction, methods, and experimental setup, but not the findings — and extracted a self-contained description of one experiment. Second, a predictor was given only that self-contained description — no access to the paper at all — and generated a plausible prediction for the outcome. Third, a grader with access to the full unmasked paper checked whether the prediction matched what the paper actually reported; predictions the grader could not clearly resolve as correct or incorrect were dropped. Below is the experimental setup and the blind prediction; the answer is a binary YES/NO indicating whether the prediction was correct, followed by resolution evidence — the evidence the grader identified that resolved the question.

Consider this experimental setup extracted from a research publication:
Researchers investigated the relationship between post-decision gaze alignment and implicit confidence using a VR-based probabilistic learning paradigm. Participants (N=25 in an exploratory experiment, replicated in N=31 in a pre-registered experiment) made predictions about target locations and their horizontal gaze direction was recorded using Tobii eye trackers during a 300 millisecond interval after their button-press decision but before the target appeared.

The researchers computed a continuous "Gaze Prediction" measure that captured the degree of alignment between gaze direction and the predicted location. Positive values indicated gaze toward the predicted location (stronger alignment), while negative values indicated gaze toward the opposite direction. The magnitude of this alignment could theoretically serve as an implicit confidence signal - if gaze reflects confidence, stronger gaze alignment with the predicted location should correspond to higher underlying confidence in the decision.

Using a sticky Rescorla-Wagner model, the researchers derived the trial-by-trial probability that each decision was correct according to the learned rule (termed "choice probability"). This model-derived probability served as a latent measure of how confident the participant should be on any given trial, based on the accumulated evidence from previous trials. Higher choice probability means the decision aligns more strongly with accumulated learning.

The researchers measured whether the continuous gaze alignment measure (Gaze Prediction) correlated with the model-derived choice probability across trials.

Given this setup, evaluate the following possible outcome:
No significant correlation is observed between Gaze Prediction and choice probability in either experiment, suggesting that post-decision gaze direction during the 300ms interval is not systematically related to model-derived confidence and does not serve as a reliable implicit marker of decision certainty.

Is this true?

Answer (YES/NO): NO